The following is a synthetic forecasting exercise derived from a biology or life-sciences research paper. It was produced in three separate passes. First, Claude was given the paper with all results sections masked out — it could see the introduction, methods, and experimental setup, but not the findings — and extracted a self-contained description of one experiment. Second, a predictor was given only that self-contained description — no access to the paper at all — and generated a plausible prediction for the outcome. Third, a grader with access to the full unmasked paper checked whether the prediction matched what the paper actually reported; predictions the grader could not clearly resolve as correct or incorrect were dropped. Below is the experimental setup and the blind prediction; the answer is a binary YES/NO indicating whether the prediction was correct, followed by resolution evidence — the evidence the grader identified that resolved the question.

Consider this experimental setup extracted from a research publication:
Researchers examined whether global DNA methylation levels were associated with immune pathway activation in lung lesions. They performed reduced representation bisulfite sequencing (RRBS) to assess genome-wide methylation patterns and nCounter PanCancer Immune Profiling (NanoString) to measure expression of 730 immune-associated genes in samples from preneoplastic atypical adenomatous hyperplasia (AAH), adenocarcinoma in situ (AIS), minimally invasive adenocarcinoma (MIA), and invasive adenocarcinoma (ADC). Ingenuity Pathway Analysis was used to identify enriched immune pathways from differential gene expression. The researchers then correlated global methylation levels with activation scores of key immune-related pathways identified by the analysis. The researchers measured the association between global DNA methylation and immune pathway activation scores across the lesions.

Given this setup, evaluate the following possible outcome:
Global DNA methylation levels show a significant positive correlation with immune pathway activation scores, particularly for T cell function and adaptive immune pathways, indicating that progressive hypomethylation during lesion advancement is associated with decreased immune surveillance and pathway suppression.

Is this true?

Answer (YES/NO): YES